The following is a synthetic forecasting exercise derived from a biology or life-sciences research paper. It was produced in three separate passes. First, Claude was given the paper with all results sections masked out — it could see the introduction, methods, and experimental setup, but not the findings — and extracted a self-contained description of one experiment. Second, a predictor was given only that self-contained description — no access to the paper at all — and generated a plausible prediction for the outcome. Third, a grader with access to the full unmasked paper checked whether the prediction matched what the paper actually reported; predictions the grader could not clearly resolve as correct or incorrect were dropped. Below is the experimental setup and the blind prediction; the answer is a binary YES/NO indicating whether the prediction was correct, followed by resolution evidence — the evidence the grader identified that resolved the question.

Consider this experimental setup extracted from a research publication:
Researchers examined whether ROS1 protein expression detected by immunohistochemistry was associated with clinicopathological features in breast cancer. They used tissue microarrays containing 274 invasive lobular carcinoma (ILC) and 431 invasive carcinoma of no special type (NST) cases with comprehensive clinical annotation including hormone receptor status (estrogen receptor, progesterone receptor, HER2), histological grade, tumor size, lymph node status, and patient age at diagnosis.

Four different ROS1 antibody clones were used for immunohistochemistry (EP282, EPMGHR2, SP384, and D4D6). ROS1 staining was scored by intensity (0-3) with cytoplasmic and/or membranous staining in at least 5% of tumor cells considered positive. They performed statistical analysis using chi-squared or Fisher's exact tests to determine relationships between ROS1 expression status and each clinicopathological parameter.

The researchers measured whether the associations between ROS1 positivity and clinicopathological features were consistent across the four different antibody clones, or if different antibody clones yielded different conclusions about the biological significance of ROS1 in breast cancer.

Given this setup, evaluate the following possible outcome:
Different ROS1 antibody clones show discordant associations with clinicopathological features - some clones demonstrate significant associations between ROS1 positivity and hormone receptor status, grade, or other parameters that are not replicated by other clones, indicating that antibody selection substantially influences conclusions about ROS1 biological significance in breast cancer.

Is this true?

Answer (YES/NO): YES